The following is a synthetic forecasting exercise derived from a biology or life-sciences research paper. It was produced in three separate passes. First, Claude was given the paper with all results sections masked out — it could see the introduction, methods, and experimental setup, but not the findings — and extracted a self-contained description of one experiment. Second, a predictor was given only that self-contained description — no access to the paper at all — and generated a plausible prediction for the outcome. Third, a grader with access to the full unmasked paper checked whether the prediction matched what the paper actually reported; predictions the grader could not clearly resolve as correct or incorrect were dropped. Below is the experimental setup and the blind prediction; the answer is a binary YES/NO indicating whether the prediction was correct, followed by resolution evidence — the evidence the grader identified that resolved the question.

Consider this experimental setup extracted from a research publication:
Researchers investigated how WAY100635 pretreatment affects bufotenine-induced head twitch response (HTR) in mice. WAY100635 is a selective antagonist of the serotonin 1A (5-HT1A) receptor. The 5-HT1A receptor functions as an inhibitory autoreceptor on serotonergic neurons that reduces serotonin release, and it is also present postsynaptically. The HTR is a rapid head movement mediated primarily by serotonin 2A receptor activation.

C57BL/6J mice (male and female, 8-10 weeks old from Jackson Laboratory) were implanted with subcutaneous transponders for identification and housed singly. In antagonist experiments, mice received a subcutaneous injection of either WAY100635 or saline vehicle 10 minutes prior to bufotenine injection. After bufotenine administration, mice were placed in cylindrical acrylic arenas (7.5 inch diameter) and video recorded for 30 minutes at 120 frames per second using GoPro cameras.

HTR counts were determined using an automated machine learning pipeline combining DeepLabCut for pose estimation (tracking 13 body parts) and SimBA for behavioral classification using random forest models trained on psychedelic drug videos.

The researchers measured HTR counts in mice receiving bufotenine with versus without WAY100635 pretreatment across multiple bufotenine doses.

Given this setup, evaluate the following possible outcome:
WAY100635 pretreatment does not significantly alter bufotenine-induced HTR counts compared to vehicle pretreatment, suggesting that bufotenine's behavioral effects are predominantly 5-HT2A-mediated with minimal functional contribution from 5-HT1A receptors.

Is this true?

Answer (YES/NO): NO